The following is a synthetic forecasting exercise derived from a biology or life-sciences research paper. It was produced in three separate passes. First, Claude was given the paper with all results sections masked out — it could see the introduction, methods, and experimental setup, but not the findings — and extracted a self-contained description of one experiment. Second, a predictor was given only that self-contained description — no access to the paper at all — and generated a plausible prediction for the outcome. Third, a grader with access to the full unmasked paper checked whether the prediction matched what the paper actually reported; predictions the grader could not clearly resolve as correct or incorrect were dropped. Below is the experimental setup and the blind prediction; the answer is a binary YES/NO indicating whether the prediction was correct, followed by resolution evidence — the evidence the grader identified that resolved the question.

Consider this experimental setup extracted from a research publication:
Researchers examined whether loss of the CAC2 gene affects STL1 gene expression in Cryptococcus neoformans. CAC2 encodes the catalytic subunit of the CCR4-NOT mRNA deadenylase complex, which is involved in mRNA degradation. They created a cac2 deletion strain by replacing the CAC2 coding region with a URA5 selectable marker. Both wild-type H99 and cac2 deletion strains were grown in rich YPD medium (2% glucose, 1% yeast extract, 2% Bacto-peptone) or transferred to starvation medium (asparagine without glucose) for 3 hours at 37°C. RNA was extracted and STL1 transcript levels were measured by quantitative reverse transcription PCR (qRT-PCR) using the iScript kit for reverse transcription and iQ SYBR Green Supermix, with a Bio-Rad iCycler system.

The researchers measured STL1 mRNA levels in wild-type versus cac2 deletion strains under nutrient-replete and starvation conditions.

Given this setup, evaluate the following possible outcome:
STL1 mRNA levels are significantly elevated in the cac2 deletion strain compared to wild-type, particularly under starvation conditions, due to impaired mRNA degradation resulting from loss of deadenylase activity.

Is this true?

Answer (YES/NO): NO